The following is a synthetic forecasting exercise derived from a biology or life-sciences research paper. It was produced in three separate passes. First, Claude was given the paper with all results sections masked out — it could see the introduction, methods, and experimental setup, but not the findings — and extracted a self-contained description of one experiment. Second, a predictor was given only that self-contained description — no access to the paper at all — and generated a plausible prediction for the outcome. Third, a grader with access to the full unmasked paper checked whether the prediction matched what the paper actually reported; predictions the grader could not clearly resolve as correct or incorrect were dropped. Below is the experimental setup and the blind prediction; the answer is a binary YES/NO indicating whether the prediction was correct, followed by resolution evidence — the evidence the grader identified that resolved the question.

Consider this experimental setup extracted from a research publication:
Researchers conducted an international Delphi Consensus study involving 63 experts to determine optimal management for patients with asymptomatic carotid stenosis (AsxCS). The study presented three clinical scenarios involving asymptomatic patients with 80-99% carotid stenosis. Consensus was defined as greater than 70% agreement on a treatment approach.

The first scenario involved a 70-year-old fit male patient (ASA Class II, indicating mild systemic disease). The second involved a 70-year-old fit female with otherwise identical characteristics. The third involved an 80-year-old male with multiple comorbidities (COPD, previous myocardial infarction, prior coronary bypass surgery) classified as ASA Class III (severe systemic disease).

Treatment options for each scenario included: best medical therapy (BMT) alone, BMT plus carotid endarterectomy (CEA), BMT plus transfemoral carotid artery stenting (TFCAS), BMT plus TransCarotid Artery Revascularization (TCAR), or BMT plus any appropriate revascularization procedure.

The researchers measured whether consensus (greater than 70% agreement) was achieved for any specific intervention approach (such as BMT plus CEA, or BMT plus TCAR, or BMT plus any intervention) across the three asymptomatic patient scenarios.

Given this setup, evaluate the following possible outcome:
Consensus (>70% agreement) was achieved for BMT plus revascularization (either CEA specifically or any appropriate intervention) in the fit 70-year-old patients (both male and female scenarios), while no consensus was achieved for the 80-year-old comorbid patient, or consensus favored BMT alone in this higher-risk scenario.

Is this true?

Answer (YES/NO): NO